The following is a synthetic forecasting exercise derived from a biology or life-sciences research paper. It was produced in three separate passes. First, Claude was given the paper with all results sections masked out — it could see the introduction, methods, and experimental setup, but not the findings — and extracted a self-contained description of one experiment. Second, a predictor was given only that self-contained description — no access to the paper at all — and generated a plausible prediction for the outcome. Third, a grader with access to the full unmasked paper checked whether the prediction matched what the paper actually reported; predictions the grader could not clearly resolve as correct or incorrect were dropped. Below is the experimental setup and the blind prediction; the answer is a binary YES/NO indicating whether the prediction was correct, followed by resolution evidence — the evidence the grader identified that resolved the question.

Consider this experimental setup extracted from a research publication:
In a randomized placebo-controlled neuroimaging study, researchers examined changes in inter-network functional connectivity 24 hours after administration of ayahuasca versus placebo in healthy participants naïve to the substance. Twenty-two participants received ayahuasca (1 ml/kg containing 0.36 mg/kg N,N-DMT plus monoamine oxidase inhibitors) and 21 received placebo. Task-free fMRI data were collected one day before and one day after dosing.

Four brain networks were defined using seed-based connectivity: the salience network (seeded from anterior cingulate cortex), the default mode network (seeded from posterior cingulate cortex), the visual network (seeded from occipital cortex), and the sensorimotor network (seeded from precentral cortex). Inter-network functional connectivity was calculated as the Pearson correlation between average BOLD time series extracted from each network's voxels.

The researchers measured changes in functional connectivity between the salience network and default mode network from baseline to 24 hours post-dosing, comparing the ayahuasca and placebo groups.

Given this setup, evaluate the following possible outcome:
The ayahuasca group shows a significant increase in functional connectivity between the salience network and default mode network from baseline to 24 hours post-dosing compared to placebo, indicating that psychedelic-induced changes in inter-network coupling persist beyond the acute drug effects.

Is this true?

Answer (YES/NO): YES